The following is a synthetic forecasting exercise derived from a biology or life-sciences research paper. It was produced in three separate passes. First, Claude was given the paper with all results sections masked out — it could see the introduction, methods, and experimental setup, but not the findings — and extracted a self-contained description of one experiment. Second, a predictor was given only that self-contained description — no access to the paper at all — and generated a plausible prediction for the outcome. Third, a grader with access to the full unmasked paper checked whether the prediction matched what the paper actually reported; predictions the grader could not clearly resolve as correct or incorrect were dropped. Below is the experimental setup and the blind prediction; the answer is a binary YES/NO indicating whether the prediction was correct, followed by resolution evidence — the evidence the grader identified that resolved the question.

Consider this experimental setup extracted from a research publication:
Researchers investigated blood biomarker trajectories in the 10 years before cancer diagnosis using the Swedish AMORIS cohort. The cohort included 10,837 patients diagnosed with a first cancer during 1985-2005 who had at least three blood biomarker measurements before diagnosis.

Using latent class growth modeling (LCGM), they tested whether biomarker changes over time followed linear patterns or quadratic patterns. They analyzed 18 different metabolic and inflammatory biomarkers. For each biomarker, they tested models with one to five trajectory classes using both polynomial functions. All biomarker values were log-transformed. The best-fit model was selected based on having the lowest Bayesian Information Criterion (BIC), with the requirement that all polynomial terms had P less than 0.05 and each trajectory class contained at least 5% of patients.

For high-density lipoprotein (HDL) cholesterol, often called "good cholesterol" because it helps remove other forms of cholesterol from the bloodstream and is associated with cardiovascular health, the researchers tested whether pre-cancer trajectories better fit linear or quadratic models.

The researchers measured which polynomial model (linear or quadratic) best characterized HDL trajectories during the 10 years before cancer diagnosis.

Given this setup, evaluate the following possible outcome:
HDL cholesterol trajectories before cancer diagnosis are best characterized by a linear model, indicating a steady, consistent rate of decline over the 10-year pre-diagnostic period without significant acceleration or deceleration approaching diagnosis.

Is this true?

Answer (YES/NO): NO